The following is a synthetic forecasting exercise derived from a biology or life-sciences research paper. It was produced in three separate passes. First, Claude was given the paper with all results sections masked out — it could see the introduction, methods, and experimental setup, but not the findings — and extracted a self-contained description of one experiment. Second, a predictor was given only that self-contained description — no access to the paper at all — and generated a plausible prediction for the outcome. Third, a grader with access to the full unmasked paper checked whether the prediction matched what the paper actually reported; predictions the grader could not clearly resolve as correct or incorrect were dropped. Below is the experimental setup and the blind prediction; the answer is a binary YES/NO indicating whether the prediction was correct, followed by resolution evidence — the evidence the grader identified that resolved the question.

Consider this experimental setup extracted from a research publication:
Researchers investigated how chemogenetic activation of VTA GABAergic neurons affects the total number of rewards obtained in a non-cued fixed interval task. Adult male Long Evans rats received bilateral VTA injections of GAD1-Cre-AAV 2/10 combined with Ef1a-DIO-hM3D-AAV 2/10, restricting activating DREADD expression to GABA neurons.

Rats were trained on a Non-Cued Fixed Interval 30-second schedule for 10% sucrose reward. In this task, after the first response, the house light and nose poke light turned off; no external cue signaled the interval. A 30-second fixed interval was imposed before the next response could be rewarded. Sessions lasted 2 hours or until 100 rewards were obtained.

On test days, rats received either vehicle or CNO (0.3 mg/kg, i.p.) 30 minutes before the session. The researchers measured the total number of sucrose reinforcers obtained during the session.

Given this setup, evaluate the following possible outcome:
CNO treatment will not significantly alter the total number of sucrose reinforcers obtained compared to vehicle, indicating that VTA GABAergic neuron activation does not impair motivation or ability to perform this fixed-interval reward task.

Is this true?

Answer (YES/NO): YES